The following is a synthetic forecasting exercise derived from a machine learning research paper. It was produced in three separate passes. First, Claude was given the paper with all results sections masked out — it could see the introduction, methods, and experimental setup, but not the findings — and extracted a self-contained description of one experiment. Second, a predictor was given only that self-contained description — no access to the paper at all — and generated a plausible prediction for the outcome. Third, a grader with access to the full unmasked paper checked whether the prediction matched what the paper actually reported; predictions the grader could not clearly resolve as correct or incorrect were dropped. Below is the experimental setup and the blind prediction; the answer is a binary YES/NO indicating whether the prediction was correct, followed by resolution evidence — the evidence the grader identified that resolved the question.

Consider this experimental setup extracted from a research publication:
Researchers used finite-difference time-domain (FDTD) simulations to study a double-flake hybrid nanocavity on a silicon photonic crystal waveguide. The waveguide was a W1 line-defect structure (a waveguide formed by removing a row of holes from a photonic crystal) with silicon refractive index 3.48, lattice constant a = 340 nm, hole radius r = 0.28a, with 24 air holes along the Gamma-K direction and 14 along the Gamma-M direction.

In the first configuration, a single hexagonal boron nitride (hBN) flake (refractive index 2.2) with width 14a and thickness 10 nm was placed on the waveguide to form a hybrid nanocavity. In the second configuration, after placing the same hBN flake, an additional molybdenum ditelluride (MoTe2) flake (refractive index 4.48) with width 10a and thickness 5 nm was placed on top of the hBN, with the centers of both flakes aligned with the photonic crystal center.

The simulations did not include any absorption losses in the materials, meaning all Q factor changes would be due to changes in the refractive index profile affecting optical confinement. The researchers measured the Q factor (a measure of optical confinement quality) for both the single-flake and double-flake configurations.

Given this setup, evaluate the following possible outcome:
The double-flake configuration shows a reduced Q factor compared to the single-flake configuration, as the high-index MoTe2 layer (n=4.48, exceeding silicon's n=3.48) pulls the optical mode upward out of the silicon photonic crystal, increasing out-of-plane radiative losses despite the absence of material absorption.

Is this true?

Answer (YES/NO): YES